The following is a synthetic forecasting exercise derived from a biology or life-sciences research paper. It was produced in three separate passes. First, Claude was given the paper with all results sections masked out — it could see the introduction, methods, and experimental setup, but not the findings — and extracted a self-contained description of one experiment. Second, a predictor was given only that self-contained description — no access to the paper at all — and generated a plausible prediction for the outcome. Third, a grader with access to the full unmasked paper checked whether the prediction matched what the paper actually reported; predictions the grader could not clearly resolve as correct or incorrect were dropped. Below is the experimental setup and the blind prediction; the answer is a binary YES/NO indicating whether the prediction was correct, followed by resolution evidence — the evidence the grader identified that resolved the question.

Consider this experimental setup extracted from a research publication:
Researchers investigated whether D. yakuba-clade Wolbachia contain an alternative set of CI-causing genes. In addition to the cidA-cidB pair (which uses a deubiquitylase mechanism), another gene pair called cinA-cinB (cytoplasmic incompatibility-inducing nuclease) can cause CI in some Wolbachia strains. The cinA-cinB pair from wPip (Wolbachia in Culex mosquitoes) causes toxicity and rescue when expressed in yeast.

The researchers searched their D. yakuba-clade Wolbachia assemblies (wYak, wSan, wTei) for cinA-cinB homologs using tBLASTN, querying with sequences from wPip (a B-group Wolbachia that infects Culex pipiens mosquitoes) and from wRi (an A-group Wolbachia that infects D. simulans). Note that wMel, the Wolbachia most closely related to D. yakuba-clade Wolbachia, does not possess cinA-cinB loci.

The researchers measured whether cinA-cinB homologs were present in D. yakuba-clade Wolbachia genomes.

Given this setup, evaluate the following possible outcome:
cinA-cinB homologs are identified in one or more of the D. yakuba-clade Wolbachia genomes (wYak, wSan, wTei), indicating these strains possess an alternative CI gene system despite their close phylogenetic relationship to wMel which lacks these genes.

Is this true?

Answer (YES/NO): YES